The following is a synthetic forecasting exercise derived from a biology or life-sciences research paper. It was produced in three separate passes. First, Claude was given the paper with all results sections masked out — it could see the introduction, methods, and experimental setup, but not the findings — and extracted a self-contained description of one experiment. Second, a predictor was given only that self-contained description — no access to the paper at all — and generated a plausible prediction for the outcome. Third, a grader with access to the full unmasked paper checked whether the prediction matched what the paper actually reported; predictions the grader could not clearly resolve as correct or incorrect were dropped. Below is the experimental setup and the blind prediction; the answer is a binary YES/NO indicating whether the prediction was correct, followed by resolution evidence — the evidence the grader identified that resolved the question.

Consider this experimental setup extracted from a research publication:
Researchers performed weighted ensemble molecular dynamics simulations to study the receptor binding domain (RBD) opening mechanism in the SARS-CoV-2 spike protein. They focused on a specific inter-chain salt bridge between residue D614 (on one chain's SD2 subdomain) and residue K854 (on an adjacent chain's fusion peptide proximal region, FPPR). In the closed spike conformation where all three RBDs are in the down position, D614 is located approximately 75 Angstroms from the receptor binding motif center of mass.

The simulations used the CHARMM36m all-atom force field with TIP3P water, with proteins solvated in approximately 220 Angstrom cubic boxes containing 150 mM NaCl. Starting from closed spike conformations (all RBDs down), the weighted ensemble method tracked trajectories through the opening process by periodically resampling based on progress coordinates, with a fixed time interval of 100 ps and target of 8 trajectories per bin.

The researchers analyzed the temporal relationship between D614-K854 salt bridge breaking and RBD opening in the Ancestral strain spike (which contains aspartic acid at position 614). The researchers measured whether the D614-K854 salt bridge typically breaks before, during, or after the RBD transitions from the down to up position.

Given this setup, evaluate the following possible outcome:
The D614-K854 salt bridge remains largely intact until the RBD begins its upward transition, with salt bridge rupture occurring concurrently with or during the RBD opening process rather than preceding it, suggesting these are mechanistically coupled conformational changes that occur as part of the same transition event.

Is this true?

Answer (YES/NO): NO